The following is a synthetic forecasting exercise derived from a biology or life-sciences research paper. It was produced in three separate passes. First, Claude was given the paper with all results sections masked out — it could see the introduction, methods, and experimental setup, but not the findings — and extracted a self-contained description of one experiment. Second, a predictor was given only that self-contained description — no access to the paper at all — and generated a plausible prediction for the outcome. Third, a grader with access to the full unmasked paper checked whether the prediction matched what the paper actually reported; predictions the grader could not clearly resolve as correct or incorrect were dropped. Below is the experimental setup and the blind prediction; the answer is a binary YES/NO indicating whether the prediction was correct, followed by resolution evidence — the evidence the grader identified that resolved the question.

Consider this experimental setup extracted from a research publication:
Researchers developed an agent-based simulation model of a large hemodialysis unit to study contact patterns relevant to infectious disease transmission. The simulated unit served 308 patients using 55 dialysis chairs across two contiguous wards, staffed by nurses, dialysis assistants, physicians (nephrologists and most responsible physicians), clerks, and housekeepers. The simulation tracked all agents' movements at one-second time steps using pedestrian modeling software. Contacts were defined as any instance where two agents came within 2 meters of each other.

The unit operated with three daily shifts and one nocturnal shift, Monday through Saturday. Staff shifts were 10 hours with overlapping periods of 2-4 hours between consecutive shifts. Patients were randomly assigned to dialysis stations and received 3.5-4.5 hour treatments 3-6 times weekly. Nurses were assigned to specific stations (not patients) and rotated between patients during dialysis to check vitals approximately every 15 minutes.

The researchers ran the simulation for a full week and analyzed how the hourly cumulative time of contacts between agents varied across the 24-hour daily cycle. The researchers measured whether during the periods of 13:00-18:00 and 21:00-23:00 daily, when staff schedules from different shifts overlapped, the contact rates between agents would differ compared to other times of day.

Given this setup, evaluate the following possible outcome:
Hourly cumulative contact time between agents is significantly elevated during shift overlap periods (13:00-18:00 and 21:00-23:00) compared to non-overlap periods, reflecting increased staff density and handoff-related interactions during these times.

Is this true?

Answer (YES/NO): YES